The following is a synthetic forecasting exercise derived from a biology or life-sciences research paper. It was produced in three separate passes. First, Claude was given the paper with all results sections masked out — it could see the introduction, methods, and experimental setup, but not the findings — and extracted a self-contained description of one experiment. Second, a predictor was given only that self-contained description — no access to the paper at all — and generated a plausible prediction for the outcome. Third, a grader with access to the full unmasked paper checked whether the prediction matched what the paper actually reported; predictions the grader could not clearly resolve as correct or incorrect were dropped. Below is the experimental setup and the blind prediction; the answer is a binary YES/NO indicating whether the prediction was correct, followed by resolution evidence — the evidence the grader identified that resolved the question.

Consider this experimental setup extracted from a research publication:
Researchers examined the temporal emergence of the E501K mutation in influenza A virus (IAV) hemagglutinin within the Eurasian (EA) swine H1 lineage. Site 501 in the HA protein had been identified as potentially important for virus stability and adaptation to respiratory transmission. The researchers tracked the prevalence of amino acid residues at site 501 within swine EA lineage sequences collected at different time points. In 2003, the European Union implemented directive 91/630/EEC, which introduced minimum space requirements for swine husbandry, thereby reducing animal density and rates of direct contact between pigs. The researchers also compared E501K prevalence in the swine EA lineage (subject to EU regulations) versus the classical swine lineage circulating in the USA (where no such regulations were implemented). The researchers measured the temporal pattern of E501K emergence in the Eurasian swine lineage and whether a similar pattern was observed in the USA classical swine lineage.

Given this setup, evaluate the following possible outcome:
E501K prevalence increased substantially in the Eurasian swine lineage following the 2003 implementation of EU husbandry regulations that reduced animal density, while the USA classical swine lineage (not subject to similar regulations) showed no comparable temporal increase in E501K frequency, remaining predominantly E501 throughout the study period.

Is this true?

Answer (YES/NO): YES